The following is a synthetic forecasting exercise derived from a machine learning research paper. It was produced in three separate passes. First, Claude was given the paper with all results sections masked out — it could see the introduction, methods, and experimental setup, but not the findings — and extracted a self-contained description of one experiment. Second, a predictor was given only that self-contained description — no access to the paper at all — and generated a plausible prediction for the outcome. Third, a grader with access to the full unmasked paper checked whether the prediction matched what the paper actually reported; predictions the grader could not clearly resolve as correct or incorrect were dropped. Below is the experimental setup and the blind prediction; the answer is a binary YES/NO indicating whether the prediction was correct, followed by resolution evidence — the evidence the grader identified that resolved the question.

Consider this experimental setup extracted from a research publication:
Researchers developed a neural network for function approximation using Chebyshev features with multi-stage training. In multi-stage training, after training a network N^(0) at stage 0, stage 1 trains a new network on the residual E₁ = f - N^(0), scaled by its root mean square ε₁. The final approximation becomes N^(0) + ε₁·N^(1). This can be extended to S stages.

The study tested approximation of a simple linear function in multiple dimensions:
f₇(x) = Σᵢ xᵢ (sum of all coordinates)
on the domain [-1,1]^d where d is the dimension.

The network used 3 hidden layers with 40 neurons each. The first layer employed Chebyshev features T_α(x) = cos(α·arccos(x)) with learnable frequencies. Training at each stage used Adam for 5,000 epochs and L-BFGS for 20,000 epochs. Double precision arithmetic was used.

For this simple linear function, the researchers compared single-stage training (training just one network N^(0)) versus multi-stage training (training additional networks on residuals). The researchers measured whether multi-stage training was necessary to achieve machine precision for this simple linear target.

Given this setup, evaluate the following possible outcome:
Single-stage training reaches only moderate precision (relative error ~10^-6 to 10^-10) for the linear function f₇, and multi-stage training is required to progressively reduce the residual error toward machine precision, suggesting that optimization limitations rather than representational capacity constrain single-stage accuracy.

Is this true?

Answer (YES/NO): NO